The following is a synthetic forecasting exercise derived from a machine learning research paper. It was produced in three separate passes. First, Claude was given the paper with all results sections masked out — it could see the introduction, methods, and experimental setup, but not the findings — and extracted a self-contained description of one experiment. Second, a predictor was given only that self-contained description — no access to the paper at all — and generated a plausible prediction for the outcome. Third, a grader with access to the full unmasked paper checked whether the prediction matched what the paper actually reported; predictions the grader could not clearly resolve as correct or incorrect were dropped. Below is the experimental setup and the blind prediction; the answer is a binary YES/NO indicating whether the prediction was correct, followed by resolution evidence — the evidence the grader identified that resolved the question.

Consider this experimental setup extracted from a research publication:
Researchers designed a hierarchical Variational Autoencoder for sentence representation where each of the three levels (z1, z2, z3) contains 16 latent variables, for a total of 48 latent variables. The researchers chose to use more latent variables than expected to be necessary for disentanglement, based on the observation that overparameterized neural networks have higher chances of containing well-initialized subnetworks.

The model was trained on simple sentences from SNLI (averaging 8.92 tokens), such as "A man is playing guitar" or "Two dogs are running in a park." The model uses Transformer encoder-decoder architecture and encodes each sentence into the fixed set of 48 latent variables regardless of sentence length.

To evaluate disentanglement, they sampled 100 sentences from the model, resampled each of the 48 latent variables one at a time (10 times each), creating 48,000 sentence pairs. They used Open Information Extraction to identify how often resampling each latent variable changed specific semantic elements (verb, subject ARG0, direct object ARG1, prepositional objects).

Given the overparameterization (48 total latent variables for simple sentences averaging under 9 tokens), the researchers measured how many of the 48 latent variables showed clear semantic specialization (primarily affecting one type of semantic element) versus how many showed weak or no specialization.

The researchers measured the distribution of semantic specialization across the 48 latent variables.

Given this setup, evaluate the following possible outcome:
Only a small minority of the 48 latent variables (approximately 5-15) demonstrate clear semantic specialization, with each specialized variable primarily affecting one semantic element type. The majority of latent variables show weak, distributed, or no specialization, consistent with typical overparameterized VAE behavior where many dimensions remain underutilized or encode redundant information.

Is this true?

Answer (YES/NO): NO